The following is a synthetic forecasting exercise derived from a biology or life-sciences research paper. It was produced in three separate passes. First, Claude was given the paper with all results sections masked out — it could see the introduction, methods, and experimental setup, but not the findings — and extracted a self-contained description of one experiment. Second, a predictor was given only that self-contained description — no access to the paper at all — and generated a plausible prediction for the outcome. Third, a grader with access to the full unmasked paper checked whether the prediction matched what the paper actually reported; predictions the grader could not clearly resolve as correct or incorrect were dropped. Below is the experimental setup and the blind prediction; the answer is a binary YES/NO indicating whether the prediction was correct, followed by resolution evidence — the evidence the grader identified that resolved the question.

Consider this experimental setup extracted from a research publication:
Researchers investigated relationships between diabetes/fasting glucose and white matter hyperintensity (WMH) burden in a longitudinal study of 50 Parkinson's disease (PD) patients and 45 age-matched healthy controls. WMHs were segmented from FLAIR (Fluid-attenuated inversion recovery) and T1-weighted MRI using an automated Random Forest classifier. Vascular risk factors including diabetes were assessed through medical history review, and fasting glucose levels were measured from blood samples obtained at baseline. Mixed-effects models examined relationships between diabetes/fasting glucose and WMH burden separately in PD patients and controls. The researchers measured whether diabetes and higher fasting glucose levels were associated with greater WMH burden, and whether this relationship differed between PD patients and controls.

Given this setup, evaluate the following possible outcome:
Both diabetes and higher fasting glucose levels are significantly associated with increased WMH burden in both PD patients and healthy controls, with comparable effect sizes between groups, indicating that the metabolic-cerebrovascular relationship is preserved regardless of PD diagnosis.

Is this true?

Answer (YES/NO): NO